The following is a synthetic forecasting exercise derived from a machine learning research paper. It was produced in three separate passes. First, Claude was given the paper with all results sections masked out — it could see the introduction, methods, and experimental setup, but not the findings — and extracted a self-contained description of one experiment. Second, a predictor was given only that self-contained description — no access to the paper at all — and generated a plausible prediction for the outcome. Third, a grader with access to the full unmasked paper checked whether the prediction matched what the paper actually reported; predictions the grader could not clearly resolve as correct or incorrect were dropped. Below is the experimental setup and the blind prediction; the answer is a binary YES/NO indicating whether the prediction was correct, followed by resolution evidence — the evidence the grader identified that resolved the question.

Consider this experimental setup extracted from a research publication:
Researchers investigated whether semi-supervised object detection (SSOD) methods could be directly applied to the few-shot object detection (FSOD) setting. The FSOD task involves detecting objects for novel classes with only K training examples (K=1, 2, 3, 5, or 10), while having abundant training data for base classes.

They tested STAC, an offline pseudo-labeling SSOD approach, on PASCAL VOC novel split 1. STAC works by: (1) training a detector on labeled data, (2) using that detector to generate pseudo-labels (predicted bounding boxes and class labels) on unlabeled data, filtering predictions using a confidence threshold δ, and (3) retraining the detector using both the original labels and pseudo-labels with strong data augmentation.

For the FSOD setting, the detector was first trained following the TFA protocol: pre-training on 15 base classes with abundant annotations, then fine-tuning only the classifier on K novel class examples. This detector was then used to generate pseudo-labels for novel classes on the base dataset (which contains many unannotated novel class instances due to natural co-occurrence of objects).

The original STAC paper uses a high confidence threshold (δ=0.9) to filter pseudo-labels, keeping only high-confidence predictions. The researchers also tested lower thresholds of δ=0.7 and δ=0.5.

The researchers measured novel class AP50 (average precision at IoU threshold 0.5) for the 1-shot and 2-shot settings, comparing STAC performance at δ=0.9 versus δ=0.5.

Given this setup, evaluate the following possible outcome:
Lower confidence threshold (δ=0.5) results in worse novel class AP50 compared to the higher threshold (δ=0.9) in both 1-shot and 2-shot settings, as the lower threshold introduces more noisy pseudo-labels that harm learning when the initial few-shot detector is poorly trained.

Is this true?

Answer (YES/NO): NO